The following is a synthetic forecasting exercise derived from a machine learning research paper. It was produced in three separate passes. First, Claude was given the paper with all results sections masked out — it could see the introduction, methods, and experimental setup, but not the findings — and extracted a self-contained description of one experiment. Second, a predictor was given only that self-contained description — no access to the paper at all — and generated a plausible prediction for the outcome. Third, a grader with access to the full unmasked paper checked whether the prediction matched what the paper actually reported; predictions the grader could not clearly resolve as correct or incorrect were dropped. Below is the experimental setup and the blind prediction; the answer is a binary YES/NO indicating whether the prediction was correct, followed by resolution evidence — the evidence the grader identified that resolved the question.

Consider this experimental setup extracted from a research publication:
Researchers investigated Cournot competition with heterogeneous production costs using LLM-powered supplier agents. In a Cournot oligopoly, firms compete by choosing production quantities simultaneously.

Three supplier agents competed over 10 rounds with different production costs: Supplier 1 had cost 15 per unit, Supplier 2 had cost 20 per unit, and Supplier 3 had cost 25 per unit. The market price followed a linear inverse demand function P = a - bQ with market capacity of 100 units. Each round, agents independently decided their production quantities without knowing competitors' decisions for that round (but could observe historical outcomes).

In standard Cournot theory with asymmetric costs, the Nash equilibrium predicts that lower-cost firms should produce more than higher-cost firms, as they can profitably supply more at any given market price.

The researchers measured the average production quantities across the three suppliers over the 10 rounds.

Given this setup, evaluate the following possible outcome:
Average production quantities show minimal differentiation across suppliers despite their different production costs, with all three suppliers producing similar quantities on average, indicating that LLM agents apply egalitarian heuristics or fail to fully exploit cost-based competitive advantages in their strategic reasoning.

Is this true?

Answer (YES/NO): NO